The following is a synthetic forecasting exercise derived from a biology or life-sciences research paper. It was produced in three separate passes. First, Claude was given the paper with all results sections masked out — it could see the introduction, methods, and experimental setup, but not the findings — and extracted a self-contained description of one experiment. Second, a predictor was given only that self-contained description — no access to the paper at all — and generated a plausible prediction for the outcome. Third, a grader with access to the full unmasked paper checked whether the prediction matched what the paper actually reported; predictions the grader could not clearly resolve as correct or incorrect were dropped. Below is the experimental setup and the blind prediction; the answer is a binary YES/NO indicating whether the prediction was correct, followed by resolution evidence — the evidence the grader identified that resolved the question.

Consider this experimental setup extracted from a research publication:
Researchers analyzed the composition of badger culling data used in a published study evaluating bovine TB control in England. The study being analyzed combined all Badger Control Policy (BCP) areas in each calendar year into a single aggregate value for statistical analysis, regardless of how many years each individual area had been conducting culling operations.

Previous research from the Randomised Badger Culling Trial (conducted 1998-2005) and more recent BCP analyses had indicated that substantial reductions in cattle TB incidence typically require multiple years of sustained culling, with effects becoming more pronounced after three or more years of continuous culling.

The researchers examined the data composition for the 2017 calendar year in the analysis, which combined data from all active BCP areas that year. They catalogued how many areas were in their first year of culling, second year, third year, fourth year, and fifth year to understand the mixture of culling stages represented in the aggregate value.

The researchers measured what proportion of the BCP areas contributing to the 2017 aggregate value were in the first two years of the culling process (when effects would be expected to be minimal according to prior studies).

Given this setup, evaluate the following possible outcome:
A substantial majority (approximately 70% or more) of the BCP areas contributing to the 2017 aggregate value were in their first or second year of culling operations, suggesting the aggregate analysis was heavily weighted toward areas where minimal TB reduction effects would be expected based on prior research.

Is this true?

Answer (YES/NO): YES